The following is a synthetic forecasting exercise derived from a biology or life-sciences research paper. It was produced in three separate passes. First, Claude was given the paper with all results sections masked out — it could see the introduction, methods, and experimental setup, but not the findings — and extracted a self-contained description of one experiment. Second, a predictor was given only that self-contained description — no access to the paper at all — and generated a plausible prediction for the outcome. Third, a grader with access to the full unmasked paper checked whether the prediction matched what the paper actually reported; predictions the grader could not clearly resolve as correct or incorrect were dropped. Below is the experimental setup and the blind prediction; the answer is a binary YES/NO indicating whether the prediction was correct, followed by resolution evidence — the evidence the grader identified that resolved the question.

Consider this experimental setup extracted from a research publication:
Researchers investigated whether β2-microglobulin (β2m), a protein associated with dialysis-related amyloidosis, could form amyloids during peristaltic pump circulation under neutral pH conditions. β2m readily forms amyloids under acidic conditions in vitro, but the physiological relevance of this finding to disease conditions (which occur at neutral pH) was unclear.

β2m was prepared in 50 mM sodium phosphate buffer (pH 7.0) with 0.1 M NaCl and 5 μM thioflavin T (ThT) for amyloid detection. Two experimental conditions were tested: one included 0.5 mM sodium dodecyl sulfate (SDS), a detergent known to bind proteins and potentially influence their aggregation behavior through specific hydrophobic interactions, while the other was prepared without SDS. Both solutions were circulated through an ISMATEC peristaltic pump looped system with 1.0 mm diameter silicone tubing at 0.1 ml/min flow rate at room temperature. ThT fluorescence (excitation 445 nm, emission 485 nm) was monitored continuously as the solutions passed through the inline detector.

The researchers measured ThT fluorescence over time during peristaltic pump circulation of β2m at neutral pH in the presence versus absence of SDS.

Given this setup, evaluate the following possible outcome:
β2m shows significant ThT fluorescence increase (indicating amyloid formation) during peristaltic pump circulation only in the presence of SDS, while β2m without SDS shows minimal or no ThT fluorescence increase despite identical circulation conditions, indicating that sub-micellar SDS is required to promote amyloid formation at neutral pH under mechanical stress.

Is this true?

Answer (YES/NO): NO